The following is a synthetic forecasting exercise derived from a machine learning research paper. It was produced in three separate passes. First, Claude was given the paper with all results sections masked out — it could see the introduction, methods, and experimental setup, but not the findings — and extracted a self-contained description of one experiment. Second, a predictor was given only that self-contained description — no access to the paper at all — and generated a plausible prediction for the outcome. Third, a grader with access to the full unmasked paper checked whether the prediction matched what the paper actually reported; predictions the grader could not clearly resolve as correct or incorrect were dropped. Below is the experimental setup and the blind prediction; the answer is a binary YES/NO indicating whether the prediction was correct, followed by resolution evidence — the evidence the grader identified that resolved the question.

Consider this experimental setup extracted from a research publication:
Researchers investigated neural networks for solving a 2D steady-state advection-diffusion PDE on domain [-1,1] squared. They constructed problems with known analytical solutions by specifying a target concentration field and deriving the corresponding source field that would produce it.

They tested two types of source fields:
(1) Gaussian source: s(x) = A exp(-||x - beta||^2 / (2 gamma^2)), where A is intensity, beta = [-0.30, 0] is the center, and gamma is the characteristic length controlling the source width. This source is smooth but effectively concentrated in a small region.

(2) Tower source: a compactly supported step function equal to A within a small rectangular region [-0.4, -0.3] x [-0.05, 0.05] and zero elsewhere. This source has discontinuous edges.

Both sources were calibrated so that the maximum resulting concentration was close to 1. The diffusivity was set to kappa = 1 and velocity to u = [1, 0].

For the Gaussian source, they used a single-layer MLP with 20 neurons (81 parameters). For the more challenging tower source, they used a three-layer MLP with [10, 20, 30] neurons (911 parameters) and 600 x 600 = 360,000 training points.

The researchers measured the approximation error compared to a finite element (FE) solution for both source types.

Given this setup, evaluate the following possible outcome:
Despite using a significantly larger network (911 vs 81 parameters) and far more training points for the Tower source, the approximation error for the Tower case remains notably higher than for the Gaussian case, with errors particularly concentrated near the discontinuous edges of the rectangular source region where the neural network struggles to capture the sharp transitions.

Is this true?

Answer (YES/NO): NO